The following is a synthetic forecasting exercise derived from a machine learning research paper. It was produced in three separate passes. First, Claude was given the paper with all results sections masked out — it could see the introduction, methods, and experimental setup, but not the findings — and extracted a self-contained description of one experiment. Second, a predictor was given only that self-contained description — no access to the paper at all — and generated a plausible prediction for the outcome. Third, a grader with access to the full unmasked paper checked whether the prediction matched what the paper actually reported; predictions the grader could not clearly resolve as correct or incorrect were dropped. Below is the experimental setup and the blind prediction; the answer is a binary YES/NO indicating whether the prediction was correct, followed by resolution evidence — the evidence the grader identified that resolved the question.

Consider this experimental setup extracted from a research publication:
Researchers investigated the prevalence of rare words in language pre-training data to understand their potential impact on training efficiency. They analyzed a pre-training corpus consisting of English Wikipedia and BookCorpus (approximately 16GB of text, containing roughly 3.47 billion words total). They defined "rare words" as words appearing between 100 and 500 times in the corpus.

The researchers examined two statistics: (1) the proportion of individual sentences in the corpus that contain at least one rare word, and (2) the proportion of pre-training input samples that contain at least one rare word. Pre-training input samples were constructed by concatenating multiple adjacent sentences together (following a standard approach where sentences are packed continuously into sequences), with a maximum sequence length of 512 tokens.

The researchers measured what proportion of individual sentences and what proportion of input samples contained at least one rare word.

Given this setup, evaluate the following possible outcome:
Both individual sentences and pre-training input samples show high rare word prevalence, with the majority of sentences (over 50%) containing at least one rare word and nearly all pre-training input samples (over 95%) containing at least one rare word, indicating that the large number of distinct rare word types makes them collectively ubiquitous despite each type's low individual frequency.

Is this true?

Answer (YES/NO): NO